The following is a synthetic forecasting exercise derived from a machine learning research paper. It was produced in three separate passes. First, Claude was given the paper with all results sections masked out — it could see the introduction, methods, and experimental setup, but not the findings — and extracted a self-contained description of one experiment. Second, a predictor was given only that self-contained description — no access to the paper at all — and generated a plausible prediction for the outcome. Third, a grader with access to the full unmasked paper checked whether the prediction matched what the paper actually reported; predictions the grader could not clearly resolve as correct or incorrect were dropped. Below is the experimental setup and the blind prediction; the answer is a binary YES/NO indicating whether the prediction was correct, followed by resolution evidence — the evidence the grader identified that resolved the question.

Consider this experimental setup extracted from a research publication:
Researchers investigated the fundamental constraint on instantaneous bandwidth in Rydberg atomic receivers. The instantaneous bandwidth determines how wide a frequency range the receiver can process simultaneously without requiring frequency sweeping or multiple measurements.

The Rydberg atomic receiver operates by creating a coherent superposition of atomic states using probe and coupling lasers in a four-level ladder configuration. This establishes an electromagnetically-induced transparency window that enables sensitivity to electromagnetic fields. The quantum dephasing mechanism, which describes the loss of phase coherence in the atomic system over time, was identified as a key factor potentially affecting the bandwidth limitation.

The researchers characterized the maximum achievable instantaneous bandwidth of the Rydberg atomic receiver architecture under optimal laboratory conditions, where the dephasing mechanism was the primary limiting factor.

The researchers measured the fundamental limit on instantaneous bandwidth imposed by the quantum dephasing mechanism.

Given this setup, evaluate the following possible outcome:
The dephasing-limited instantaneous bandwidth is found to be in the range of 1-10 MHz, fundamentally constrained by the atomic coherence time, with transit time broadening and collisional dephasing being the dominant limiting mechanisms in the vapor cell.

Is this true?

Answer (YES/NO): NO